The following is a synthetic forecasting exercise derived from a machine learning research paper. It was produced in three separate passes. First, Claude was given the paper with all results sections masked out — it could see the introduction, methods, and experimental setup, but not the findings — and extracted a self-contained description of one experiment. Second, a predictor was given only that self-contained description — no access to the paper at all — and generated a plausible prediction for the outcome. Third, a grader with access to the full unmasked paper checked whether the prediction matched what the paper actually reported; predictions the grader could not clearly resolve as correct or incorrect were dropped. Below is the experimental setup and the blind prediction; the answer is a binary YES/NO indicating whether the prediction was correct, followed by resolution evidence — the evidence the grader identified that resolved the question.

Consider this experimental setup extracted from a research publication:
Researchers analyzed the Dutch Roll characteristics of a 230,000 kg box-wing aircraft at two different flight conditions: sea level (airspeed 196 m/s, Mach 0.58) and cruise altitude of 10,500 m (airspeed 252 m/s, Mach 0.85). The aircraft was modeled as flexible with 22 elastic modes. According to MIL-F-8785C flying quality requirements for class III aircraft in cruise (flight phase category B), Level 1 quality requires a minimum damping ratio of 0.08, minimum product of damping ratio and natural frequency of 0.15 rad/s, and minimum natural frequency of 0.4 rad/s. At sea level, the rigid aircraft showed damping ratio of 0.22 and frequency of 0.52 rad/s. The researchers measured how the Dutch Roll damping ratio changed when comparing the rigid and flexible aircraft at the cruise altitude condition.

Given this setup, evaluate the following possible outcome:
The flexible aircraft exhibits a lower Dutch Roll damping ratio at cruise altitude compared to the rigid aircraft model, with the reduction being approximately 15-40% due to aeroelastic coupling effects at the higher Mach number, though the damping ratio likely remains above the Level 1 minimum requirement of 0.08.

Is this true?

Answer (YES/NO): NO